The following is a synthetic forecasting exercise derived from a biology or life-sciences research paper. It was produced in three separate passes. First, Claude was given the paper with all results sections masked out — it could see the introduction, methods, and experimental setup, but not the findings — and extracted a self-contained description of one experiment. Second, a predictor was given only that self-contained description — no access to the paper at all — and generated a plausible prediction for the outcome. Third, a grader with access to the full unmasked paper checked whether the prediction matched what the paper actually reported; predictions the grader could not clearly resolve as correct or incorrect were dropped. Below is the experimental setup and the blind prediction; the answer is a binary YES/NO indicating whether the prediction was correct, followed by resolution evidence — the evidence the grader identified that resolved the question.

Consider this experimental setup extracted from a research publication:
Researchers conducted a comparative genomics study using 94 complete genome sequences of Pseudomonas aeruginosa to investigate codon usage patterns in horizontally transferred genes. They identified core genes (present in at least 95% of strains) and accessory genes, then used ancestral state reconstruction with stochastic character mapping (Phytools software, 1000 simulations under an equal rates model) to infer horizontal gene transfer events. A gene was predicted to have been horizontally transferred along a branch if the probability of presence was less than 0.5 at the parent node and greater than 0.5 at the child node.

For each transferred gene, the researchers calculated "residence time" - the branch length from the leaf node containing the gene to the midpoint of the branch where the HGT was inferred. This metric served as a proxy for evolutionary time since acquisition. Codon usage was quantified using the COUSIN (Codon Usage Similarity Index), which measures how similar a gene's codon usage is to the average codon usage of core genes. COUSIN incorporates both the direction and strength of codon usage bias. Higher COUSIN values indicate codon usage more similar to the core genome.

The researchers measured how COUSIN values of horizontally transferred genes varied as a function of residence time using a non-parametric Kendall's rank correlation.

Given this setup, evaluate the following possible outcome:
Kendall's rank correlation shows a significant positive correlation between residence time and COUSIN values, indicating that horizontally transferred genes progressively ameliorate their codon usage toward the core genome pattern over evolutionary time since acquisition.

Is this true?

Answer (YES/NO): NO